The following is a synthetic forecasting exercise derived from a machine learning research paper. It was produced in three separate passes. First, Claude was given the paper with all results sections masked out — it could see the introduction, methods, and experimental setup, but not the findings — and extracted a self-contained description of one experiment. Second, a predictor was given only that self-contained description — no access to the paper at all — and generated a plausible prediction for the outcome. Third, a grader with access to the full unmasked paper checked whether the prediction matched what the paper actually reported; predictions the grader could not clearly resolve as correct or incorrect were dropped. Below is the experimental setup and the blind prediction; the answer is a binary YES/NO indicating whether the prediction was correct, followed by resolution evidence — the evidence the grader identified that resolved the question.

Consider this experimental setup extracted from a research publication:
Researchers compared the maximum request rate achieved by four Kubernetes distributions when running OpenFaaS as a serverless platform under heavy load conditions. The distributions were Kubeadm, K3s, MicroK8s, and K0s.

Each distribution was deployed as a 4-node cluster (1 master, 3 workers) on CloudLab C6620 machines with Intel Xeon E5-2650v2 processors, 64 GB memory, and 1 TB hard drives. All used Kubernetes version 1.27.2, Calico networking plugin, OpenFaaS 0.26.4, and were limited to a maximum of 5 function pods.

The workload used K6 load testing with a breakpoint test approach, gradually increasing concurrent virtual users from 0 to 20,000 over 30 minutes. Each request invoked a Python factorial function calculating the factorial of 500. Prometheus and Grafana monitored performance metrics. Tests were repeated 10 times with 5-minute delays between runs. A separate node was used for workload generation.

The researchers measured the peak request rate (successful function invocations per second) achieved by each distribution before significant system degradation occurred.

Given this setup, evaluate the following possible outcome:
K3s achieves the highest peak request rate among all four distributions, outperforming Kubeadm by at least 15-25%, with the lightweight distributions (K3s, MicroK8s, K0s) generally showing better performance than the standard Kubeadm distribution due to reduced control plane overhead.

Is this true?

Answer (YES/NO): NO